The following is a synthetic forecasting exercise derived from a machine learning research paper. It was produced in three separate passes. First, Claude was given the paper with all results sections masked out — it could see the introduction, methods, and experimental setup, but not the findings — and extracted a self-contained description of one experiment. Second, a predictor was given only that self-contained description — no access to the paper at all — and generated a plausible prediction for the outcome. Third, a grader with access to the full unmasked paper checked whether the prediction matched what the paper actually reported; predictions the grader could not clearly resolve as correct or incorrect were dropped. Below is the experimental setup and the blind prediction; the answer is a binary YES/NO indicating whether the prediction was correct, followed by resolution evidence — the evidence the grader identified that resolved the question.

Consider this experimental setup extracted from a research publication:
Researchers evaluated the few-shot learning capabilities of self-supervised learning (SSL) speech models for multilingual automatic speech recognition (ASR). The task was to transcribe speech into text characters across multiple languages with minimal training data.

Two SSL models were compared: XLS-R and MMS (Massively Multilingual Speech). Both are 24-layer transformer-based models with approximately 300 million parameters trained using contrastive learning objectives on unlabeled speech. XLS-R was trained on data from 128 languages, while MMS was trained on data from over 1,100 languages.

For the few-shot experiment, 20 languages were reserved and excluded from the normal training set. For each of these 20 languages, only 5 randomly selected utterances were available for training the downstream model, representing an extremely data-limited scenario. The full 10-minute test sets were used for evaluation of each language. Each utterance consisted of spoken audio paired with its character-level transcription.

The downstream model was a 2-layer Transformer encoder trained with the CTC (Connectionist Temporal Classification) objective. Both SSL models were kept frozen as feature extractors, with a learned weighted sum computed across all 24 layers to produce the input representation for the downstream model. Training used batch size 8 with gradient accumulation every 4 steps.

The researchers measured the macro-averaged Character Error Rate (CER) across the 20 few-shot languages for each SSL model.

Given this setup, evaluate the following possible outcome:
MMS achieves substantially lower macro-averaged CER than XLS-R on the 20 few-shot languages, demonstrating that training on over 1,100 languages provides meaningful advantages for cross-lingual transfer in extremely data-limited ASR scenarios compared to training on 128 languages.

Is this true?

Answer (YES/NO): NO